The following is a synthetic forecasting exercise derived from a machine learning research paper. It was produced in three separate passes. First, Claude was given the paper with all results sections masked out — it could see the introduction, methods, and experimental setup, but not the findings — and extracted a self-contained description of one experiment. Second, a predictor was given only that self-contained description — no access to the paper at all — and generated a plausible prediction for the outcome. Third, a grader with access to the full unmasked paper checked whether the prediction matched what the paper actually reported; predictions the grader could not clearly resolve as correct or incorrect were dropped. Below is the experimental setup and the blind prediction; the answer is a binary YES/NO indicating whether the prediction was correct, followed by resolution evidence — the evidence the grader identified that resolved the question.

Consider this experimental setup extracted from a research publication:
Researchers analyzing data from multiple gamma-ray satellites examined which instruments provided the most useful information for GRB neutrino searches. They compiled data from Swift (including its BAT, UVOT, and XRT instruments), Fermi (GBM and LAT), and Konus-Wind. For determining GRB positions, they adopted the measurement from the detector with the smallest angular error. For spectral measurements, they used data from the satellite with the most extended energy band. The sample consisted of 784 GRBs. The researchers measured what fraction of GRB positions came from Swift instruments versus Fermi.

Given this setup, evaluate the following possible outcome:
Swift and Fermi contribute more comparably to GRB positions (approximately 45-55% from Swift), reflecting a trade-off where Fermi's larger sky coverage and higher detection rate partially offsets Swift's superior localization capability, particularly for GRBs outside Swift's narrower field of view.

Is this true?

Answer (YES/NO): NO